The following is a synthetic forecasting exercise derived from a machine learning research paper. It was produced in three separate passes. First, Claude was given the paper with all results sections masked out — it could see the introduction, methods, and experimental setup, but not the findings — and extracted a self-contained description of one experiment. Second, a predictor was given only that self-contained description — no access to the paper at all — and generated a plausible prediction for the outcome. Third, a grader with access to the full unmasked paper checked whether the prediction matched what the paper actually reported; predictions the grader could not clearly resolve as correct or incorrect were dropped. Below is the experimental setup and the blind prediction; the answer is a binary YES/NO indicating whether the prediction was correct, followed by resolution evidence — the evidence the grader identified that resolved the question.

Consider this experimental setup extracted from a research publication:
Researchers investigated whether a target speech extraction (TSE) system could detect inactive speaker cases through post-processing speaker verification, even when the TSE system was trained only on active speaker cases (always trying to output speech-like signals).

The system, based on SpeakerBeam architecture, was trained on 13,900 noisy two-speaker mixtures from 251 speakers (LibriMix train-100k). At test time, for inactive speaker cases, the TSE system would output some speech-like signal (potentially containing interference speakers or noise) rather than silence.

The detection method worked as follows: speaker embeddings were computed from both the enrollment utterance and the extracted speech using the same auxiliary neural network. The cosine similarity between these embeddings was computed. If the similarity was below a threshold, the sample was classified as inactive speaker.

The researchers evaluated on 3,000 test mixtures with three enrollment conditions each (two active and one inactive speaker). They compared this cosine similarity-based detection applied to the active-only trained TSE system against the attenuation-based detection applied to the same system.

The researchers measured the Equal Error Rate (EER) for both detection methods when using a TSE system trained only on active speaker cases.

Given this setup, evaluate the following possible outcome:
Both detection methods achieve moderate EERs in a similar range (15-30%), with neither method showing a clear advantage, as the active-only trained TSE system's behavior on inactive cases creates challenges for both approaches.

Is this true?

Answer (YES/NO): NO